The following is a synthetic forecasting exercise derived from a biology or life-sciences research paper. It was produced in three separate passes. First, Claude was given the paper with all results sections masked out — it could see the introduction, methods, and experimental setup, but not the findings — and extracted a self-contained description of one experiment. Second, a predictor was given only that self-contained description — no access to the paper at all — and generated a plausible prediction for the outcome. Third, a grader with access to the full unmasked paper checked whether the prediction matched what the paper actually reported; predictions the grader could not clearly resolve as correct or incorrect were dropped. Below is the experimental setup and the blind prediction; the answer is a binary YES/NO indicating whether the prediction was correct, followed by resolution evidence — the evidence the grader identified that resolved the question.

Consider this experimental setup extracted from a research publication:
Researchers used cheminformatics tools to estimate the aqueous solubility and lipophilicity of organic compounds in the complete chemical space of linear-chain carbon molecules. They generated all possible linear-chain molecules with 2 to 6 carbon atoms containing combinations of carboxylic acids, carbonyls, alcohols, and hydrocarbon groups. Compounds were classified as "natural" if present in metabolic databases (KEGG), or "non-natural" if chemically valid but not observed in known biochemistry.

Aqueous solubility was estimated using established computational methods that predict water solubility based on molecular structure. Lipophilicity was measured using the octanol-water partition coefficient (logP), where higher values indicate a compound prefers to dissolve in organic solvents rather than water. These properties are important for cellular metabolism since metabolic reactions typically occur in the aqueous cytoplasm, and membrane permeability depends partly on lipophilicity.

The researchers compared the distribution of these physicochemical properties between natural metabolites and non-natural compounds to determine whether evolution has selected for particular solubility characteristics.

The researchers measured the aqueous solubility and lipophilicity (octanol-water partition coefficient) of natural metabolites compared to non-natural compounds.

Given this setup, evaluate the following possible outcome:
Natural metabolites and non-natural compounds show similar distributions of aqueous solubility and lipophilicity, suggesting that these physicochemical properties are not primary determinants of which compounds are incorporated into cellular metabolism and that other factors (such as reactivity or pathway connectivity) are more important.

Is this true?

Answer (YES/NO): NO